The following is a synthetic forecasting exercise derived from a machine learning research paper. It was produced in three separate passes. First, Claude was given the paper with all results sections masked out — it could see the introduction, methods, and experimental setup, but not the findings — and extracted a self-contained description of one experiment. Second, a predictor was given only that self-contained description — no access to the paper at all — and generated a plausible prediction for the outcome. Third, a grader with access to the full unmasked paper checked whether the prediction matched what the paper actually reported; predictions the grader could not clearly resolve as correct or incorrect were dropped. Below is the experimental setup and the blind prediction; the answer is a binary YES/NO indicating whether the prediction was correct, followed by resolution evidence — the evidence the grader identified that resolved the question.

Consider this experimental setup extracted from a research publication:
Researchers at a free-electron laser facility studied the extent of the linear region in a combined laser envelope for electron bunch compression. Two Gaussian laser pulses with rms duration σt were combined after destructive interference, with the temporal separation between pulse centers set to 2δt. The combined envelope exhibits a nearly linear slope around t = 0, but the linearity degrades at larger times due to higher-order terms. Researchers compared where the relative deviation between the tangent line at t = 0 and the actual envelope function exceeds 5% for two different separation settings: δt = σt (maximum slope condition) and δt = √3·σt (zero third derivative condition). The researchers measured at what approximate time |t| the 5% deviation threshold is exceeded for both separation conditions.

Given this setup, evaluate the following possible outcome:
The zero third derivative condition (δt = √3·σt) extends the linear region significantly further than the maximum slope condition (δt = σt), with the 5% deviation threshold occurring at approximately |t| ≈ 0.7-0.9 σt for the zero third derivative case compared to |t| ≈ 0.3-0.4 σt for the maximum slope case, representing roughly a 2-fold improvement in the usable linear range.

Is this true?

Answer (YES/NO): NO